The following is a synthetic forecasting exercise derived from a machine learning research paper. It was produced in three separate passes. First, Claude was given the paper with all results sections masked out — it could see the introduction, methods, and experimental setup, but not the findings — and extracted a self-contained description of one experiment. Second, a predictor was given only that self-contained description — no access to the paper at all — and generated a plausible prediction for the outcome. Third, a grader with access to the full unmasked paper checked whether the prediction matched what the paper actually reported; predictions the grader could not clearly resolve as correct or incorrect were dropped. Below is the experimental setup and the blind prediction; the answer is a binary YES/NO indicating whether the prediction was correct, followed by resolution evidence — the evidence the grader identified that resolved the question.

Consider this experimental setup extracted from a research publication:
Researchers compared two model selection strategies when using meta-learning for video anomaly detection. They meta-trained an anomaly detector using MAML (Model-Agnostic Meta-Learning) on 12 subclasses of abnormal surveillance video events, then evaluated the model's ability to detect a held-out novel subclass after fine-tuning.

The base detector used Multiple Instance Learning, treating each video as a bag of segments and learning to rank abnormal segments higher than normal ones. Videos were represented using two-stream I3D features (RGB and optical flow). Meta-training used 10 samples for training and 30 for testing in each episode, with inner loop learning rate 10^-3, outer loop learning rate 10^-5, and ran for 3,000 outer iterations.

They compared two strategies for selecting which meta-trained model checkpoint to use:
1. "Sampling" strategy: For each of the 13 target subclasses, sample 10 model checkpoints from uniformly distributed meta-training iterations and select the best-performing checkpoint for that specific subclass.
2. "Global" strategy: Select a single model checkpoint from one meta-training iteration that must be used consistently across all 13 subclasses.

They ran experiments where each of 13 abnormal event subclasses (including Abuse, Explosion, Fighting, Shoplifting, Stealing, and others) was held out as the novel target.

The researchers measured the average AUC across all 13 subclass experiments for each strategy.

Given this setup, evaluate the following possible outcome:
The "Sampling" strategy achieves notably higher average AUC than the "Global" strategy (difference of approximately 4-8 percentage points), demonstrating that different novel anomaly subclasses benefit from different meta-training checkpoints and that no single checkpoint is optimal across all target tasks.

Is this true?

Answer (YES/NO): NO